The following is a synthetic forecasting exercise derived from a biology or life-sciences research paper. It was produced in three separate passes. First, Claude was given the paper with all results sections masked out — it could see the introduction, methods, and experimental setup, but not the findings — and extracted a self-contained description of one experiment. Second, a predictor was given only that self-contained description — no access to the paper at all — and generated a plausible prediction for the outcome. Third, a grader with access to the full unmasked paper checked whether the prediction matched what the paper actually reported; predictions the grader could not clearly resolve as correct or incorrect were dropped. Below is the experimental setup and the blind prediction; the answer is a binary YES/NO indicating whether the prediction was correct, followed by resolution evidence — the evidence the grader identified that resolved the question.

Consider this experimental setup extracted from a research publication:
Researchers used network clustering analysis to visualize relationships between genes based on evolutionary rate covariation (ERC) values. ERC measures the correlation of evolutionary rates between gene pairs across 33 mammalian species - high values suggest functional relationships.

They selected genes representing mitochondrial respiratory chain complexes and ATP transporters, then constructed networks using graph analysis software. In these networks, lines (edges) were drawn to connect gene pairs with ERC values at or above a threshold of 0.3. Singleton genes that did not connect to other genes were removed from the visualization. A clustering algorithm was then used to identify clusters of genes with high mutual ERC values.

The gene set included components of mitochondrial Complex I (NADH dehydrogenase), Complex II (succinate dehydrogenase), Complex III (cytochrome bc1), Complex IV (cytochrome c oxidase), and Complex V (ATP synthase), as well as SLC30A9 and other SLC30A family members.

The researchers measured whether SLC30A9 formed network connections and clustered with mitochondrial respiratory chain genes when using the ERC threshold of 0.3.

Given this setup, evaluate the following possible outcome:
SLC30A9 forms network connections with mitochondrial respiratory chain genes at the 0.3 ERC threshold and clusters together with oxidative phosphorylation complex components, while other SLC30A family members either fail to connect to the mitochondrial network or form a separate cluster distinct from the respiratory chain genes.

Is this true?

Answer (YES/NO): YES